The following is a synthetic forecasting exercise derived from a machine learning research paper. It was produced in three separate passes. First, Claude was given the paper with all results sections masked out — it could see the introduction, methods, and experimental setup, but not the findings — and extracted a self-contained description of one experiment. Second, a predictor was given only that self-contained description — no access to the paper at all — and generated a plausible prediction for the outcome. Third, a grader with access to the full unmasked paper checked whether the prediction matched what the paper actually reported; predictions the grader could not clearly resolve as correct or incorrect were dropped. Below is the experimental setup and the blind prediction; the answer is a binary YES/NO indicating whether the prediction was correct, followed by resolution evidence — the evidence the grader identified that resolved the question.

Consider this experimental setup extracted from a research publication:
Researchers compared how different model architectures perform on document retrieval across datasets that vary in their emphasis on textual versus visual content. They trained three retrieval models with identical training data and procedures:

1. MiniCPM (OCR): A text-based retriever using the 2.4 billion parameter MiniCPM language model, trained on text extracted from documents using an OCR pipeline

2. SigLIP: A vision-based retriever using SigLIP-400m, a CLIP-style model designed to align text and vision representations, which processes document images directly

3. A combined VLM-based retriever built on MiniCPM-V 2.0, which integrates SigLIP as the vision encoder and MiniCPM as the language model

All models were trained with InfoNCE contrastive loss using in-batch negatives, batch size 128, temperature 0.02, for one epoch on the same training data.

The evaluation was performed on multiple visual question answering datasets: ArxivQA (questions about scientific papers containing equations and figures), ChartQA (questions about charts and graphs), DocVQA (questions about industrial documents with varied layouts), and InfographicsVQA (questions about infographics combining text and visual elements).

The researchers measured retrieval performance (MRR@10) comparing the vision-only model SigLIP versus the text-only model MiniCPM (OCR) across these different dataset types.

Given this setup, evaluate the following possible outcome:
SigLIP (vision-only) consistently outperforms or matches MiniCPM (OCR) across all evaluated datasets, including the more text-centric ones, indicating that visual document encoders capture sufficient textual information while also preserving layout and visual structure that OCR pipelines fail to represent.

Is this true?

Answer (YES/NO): NO